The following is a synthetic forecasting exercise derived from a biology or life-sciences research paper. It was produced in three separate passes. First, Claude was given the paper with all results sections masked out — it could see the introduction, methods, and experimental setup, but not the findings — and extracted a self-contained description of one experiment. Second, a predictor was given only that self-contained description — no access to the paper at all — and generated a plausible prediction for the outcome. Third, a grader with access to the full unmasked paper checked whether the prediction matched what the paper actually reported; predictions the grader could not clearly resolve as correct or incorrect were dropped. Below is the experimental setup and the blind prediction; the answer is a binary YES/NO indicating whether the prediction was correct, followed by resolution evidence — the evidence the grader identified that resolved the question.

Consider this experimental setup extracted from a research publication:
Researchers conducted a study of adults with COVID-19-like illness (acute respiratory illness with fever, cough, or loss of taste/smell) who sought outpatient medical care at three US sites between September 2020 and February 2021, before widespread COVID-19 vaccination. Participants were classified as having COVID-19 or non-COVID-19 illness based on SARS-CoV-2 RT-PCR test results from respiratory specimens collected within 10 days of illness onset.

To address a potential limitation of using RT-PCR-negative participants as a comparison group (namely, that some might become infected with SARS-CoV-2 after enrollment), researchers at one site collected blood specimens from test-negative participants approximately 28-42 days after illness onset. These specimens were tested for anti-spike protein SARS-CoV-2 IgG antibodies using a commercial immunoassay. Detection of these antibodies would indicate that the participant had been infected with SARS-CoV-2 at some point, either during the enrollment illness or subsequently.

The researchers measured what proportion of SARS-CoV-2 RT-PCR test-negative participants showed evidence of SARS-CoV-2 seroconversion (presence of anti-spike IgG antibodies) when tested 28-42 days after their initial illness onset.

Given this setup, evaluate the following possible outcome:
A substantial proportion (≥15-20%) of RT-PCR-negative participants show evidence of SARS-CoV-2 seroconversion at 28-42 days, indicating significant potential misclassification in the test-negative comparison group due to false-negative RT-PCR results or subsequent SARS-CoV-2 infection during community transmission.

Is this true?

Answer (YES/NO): NO